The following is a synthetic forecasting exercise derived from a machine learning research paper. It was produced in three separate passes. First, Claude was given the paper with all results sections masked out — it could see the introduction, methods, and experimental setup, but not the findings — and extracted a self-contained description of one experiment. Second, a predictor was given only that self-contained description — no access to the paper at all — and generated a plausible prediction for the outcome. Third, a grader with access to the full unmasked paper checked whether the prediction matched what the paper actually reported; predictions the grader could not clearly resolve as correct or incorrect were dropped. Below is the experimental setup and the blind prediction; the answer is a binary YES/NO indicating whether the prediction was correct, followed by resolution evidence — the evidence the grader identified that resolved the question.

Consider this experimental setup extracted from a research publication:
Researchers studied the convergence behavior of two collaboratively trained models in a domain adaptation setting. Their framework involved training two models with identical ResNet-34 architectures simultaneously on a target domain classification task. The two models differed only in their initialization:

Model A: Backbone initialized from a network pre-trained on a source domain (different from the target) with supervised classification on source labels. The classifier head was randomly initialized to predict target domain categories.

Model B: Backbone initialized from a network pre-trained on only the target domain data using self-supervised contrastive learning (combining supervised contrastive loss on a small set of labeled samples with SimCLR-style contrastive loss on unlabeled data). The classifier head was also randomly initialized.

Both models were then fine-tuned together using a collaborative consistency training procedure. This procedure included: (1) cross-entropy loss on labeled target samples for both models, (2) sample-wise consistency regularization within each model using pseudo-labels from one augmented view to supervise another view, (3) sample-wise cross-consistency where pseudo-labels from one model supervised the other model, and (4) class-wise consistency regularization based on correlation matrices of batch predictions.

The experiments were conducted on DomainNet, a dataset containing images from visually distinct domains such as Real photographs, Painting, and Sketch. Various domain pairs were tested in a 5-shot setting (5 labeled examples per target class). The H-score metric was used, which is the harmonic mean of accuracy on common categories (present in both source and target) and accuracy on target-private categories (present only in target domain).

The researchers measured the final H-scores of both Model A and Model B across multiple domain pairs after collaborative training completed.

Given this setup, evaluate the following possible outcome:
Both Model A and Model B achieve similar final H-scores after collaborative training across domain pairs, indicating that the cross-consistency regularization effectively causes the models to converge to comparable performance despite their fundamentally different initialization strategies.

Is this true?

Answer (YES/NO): YES